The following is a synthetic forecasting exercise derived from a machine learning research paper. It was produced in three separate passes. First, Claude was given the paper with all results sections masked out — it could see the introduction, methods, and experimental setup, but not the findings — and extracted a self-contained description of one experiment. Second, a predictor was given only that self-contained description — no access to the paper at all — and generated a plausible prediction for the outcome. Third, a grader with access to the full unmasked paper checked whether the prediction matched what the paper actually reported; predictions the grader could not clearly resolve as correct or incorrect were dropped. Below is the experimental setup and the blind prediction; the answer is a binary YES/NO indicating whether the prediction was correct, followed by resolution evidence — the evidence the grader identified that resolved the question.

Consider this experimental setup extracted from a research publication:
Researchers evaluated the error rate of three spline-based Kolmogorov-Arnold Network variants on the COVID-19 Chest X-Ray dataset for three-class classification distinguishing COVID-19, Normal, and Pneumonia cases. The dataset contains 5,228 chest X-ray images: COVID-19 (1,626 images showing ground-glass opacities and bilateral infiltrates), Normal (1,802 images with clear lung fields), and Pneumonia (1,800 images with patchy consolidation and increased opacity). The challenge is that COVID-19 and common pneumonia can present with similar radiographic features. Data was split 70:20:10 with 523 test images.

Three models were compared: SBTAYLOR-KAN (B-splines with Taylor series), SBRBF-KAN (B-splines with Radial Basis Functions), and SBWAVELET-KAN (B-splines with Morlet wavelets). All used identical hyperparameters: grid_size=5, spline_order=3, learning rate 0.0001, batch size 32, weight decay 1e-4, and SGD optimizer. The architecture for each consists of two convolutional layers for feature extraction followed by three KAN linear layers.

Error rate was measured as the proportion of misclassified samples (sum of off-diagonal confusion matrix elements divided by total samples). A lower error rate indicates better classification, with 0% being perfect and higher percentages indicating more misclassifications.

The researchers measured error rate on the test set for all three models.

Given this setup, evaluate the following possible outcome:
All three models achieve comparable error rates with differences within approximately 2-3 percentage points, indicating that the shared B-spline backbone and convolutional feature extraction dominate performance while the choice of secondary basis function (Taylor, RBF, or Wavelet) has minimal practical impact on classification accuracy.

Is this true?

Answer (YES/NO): NO